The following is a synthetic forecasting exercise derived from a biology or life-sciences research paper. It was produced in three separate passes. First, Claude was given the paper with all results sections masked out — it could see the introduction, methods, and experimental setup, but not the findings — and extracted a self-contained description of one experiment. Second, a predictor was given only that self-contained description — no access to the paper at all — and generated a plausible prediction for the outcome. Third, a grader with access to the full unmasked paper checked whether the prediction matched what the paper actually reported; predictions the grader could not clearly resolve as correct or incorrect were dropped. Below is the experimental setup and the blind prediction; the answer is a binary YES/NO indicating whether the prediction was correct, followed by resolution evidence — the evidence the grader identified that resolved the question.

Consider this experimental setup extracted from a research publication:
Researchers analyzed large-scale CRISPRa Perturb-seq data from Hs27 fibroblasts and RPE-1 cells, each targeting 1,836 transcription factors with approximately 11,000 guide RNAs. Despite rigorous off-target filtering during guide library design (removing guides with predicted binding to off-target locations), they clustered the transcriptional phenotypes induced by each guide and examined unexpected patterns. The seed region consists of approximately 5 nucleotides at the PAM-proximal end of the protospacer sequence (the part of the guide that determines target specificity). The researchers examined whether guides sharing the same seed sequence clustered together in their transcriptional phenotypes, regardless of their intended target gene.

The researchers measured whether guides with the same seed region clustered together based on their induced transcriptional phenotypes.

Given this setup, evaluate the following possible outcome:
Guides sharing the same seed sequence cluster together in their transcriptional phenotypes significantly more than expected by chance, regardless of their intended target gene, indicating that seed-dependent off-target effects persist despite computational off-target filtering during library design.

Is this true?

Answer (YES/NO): YES